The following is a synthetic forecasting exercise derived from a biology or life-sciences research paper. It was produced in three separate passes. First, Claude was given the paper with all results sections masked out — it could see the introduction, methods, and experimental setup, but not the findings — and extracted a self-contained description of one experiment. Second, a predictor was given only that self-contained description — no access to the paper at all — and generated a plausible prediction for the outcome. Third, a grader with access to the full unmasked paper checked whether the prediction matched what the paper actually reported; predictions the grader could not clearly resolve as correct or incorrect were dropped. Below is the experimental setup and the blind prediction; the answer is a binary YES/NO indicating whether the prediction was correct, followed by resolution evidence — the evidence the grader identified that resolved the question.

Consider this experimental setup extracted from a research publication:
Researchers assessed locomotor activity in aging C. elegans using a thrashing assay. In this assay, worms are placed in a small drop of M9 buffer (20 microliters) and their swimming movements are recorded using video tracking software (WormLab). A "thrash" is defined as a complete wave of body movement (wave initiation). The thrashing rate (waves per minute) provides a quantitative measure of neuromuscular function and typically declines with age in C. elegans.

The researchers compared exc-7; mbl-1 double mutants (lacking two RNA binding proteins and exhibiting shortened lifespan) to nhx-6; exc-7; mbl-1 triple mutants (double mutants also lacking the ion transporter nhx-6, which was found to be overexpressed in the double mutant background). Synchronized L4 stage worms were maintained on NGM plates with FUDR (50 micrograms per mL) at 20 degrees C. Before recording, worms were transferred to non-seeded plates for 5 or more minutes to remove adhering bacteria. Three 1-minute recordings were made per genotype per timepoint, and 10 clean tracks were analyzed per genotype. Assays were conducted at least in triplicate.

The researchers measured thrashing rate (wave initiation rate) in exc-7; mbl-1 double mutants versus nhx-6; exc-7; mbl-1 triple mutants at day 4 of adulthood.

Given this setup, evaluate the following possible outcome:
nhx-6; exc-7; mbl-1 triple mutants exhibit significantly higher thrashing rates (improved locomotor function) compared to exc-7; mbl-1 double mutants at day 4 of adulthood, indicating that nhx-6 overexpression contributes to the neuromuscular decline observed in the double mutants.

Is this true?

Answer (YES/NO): YES